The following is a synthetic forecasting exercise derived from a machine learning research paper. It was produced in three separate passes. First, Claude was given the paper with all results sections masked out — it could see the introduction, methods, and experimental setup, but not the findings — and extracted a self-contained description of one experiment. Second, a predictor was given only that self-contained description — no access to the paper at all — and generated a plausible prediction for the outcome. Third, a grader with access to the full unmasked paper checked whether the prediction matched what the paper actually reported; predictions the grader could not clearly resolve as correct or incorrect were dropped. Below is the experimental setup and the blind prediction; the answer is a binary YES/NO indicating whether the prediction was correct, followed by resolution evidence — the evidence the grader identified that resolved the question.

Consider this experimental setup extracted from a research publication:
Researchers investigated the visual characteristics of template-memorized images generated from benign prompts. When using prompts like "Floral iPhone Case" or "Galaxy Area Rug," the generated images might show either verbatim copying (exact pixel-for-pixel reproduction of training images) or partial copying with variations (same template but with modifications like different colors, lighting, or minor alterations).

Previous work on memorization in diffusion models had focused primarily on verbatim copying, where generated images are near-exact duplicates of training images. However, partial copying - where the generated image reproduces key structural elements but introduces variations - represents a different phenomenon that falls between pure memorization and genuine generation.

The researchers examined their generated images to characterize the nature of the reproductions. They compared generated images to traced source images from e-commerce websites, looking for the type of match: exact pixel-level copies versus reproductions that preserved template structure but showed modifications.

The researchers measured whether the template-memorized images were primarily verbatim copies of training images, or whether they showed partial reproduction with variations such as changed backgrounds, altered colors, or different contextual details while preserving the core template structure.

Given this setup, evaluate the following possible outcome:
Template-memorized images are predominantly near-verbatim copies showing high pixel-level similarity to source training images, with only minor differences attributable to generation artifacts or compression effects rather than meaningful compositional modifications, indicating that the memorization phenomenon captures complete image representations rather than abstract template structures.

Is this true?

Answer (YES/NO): NO